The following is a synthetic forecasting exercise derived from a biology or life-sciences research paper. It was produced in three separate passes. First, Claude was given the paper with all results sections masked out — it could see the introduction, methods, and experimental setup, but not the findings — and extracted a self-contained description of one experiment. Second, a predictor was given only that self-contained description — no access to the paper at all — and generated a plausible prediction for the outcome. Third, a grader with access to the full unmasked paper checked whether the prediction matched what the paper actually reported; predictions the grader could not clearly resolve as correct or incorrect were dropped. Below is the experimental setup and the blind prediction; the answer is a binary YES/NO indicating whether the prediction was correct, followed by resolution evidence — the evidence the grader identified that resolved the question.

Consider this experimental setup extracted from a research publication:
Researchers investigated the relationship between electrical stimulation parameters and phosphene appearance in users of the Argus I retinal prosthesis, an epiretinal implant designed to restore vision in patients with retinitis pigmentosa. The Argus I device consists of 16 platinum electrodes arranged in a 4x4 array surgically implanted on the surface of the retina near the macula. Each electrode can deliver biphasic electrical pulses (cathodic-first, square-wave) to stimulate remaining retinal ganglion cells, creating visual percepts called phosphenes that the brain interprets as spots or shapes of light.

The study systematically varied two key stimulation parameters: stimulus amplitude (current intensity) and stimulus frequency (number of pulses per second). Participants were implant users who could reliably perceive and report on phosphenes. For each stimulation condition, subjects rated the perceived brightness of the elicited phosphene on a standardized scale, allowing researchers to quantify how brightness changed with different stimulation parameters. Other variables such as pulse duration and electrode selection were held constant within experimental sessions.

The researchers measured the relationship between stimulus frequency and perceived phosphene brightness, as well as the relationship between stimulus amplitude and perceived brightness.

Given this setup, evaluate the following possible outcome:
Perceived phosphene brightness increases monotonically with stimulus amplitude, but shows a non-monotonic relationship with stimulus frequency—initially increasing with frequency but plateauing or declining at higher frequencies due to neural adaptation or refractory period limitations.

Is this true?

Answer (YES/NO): NO